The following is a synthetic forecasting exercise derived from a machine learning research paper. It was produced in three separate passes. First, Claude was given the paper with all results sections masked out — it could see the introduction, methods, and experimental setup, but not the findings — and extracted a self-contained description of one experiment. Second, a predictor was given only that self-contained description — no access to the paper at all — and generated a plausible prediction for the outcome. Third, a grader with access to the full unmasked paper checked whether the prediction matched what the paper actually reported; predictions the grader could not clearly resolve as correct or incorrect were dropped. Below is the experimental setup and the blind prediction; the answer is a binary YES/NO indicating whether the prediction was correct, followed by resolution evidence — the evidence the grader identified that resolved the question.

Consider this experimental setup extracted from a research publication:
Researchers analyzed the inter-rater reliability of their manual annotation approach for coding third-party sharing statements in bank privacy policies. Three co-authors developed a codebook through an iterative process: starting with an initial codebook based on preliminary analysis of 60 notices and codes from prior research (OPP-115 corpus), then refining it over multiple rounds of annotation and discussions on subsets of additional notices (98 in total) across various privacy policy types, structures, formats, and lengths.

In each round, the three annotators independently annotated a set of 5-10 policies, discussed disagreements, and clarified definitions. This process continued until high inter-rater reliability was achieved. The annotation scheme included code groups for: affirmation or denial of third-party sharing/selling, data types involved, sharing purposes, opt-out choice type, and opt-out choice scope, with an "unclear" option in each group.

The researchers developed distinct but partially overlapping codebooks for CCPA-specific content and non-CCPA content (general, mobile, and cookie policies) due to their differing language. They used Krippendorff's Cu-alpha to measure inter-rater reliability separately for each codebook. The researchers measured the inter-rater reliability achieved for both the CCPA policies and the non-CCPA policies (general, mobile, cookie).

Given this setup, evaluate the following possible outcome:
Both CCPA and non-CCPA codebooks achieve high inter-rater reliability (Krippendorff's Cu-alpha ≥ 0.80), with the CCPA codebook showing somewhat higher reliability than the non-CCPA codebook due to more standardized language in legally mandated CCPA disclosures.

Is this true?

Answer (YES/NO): YES